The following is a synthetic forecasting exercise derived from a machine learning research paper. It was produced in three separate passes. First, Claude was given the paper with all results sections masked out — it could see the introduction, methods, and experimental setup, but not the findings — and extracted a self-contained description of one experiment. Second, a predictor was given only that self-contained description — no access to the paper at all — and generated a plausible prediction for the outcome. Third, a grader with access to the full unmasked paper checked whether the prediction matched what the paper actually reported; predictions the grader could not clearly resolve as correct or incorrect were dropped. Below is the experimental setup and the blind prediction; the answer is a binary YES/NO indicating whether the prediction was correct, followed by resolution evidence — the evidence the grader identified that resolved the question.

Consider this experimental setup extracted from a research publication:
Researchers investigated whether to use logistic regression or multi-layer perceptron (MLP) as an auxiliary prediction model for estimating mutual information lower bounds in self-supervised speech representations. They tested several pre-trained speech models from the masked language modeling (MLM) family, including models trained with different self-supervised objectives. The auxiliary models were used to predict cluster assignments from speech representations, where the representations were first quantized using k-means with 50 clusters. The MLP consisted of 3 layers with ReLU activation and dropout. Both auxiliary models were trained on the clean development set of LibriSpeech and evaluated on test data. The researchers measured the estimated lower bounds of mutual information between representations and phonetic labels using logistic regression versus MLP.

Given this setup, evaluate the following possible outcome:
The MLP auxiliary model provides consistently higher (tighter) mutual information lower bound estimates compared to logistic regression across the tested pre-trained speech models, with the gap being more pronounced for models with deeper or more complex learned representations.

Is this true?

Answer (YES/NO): NO